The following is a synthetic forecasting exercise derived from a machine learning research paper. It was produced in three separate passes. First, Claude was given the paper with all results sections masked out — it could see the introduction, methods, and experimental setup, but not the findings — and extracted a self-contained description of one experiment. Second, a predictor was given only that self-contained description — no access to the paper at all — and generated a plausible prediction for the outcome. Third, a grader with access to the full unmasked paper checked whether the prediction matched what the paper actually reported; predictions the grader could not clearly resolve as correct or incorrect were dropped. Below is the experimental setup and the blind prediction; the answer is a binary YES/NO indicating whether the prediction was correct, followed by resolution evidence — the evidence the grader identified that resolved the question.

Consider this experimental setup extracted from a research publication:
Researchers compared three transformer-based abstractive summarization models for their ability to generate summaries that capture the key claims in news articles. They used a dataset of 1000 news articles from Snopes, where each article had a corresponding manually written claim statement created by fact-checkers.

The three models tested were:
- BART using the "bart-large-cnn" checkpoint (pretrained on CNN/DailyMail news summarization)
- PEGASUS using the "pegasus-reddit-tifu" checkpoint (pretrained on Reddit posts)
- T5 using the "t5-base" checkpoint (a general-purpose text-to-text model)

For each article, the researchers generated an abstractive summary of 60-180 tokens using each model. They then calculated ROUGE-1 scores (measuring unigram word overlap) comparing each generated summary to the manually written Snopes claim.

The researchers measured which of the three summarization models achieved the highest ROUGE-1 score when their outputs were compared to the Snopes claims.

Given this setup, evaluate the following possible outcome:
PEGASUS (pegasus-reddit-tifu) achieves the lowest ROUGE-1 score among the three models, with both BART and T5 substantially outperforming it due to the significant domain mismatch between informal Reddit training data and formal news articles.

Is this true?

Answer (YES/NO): NO